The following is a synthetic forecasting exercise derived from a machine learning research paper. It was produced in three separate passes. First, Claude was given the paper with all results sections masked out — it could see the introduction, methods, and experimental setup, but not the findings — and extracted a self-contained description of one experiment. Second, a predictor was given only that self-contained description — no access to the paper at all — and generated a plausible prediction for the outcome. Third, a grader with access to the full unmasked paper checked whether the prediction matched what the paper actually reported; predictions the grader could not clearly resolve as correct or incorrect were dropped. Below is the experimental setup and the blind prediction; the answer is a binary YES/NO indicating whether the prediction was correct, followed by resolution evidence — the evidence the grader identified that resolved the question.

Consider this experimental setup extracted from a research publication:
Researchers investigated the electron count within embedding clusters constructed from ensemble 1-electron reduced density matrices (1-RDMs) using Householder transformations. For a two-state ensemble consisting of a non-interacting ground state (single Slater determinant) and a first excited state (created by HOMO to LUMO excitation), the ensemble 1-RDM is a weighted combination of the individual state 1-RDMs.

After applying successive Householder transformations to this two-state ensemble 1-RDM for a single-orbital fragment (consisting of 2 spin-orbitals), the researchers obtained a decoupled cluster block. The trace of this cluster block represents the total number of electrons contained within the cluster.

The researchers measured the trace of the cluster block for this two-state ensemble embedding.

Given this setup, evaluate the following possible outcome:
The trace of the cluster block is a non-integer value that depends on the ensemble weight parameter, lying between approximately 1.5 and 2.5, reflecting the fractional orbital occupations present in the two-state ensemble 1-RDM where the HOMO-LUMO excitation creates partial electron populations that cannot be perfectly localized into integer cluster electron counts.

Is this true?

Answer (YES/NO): NO